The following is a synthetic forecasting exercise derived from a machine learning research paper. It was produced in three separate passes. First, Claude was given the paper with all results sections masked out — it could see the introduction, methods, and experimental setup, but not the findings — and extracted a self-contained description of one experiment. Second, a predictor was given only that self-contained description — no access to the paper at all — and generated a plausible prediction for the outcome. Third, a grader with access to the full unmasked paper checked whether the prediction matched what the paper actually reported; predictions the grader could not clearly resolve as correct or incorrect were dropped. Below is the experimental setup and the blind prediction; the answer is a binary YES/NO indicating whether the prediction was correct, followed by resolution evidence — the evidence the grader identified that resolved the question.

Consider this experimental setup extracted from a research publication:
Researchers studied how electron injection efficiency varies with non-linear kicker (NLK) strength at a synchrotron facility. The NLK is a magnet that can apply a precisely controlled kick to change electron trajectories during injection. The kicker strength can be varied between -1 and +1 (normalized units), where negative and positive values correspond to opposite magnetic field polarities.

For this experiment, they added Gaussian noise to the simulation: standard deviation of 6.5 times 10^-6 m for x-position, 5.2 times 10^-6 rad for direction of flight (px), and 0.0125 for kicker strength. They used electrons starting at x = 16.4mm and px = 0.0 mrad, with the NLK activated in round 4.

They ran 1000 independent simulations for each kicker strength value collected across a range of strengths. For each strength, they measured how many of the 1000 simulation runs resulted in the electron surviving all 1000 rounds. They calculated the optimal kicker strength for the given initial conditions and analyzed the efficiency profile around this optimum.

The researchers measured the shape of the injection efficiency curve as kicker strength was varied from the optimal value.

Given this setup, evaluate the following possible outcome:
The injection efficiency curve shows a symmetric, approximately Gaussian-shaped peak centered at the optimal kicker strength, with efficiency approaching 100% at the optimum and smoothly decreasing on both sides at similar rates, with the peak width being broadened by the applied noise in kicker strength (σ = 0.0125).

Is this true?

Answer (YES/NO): NO